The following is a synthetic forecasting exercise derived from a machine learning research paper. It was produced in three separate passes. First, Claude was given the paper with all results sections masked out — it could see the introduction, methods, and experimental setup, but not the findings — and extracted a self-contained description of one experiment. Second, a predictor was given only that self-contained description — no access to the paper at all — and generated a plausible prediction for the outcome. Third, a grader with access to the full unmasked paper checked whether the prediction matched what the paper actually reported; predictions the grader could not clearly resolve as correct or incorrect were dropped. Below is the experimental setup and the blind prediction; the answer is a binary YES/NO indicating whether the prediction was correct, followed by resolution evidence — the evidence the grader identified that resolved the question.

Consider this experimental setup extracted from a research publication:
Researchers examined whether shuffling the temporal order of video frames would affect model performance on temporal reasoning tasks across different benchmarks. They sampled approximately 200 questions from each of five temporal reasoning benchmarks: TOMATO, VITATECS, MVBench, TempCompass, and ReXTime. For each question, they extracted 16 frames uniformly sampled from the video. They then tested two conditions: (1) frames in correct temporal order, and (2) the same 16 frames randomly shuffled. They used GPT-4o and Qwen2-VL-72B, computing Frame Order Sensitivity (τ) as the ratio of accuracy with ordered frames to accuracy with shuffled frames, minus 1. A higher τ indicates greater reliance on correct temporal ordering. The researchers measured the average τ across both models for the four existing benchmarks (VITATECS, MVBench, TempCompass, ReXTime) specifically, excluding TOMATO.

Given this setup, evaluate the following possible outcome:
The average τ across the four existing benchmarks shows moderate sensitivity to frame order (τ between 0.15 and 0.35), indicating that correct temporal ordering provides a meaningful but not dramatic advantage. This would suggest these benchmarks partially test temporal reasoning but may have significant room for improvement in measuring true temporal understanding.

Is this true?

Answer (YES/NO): NO